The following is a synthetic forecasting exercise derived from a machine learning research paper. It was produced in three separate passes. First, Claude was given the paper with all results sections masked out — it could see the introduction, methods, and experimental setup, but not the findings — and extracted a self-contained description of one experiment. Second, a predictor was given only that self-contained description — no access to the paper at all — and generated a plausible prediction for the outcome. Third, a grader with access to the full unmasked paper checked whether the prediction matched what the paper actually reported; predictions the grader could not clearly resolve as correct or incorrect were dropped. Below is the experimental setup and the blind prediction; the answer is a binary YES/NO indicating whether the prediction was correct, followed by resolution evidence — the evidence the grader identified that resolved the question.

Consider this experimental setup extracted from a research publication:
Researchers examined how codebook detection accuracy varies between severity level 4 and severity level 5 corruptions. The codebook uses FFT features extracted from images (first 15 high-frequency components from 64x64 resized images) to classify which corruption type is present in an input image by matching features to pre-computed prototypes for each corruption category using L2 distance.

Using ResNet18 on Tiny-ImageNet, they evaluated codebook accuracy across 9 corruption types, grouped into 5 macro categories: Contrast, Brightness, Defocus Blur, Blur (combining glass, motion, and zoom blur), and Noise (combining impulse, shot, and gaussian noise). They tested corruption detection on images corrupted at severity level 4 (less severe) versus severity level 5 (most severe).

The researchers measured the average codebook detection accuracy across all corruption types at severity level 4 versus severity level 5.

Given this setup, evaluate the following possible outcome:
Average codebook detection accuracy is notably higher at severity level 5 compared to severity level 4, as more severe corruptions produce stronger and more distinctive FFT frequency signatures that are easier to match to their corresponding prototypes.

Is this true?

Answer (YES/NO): YES